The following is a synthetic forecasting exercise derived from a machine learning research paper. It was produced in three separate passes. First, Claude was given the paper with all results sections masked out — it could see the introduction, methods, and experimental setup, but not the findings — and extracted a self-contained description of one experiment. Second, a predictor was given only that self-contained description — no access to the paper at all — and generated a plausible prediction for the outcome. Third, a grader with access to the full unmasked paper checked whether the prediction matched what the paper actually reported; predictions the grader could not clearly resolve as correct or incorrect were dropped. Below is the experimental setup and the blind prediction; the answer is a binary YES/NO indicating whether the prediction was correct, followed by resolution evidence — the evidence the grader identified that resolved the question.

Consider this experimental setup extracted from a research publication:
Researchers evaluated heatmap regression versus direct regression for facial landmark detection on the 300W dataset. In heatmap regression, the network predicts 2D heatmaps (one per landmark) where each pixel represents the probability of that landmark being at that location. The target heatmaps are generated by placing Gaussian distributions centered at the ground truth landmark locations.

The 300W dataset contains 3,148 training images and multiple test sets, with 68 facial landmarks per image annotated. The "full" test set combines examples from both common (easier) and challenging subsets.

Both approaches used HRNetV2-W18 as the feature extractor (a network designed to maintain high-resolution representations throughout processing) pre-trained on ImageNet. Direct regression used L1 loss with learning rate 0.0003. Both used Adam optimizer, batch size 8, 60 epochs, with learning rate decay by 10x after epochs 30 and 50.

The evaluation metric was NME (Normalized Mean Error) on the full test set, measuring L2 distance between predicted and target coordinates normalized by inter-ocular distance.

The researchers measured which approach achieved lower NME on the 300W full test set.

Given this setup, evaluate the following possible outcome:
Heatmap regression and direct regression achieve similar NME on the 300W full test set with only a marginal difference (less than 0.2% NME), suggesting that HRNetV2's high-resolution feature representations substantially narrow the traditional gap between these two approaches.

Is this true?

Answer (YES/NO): NO